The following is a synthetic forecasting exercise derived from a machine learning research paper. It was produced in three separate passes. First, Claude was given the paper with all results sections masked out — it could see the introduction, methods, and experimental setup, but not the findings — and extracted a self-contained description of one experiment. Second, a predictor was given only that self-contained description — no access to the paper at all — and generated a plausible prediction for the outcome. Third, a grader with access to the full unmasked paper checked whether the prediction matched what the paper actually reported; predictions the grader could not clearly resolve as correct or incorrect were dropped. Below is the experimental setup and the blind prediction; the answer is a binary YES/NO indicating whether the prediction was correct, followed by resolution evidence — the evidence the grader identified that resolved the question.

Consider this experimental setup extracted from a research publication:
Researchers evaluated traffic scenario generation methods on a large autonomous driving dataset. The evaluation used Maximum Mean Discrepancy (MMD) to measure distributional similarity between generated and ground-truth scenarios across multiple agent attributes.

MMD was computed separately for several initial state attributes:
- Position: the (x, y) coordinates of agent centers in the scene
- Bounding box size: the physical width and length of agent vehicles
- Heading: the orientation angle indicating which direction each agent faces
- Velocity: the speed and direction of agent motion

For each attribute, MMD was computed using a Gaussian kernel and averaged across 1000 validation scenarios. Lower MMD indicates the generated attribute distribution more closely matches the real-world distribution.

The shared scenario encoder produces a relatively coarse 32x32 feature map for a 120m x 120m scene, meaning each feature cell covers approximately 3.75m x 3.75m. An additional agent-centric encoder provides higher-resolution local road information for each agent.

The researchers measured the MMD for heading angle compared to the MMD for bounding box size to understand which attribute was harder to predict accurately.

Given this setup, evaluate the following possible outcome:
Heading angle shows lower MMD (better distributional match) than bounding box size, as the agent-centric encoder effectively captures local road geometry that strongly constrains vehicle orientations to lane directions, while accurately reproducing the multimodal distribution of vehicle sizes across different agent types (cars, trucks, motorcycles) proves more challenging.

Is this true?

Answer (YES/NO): NO